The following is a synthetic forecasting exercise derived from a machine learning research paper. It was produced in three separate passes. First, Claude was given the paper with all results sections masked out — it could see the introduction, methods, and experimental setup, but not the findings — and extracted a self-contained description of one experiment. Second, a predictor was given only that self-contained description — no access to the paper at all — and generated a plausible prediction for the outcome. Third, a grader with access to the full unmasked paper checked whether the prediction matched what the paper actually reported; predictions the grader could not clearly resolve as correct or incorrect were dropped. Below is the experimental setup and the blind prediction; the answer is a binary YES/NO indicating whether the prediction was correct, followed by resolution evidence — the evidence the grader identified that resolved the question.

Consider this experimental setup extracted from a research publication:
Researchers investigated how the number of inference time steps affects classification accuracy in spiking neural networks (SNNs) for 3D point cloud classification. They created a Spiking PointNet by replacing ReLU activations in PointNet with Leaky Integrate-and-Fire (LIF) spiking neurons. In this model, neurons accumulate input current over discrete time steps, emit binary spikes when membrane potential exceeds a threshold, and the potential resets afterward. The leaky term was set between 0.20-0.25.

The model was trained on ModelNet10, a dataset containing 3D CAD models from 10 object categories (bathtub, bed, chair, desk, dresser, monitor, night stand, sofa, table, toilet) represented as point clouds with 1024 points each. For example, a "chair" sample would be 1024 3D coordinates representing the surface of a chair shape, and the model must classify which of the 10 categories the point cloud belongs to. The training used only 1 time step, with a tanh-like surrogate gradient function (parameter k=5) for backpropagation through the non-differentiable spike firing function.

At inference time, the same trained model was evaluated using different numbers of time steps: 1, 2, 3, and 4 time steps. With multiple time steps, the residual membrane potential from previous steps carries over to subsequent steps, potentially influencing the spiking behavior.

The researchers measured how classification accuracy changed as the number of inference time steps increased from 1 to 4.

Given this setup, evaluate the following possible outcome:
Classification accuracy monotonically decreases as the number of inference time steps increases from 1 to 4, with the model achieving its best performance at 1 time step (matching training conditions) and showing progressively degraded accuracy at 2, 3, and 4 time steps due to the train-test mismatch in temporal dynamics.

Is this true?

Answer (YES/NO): NO